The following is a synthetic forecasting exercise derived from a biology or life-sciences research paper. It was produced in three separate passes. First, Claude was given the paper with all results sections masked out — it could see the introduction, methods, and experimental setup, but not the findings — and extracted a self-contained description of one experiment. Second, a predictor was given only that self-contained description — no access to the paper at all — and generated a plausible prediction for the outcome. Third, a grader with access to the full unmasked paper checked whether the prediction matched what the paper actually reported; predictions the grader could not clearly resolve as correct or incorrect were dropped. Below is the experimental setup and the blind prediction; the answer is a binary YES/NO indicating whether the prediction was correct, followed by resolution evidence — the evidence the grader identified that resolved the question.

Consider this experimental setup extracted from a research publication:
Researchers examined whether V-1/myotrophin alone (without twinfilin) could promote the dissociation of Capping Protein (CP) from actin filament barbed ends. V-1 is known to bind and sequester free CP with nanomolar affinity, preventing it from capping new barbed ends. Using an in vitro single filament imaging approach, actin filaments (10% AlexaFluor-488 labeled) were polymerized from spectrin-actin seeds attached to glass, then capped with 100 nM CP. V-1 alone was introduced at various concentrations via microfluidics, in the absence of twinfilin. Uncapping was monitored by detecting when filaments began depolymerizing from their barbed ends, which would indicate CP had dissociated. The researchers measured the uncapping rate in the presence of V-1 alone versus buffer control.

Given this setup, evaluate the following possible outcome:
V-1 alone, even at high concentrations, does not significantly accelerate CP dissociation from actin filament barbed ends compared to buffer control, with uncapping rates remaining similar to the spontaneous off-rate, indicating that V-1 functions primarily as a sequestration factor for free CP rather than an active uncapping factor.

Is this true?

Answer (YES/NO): YES